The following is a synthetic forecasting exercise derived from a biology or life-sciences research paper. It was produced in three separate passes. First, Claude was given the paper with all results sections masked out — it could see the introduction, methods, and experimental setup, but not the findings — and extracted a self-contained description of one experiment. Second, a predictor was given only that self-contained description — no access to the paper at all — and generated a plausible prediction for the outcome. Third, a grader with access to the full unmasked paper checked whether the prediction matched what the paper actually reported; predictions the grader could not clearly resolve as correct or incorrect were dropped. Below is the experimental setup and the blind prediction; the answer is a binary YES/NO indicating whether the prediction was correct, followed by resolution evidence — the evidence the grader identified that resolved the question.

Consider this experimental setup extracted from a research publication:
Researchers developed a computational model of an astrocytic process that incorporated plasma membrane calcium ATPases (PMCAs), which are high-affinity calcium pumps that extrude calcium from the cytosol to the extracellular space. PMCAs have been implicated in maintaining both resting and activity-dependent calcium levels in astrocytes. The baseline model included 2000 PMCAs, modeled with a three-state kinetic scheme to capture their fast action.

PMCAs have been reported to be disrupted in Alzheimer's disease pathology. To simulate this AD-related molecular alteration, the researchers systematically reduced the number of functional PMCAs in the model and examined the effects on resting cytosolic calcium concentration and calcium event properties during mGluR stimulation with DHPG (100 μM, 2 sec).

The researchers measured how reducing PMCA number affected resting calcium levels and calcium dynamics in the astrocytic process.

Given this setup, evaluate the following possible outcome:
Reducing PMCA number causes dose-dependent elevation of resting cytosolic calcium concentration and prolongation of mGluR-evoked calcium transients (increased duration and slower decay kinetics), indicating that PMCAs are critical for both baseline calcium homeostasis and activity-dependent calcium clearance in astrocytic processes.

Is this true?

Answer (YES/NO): NO